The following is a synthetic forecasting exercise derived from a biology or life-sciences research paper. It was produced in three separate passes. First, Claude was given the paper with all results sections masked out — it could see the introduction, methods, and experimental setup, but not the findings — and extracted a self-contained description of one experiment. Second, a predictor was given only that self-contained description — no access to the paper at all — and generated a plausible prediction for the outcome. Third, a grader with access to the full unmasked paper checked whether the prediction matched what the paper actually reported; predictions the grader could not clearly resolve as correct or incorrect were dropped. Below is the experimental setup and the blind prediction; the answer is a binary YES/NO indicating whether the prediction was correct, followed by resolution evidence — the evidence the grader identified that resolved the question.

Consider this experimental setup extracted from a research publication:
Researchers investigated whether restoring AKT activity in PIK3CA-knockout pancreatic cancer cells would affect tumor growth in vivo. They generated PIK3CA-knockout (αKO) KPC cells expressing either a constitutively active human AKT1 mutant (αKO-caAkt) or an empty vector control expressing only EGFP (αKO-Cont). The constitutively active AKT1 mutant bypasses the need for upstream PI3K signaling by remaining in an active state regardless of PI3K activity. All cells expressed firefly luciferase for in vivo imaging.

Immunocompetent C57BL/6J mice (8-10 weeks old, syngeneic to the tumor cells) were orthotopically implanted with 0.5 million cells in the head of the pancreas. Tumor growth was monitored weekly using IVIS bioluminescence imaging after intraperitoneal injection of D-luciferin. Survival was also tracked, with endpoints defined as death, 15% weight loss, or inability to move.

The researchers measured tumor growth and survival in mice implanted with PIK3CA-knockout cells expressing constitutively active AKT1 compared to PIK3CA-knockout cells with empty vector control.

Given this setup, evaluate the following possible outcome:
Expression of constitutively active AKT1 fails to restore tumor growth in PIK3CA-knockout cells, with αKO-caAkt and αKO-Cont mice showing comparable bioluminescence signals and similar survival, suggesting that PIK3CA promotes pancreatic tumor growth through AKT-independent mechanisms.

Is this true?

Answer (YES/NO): NO